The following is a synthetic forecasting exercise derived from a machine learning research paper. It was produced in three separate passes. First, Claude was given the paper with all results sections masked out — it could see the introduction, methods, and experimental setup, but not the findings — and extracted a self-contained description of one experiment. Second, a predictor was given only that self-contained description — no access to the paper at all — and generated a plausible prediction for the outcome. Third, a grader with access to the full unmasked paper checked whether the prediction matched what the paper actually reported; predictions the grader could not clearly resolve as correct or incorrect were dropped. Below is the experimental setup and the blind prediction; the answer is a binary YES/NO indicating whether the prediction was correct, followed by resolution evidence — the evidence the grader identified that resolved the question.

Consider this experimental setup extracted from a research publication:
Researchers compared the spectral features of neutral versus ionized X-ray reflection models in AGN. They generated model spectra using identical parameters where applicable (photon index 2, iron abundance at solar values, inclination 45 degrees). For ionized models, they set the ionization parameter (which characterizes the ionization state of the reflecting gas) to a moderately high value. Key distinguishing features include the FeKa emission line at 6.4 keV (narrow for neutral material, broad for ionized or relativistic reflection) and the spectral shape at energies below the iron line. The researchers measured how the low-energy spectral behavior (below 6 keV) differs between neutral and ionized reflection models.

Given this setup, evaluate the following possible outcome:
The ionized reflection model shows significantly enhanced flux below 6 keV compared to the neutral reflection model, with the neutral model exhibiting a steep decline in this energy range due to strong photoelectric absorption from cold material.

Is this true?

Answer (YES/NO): YES